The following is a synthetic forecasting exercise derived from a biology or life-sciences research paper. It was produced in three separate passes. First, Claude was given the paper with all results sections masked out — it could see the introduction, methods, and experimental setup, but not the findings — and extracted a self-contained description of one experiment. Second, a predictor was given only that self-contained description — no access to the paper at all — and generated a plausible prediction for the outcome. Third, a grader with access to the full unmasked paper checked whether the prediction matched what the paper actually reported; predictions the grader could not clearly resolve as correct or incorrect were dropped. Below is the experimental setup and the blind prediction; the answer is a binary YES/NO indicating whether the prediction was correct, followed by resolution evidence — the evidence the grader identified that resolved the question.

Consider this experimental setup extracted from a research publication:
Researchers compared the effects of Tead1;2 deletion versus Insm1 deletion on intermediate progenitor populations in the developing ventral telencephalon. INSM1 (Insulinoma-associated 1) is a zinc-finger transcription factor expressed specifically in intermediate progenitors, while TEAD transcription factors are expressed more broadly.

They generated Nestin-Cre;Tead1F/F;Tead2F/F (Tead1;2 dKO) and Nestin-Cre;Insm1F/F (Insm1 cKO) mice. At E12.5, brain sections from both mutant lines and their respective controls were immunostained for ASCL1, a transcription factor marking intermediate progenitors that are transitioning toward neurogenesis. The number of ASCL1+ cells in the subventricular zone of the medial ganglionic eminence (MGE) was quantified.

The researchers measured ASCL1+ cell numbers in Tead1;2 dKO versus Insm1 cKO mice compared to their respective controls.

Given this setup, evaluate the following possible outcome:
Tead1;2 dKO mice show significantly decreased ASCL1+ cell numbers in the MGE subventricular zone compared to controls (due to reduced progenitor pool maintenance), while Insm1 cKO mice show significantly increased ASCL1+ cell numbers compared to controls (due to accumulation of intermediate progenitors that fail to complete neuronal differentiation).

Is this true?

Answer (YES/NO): NO